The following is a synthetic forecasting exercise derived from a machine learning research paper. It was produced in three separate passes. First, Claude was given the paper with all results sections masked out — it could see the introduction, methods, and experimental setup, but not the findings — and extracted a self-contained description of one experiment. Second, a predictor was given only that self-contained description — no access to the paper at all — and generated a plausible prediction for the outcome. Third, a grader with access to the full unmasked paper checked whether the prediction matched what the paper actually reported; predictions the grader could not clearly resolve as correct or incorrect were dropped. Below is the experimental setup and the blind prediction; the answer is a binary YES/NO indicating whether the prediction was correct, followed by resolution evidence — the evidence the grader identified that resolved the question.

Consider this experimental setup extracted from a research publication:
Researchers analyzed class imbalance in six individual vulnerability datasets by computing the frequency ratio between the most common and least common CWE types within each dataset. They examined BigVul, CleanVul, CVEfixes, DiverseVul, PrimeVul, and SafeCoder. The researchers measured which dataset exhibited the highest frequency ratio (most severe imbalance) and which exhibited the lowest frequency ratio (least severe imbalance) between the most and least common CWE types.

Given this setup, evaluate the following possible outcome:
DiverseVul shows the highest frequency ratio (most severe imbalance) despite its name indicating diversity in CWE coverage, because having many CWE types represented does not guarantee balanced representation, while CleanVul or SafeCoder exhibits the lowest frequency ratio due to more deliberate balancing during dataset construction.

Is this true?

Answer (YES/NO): NO